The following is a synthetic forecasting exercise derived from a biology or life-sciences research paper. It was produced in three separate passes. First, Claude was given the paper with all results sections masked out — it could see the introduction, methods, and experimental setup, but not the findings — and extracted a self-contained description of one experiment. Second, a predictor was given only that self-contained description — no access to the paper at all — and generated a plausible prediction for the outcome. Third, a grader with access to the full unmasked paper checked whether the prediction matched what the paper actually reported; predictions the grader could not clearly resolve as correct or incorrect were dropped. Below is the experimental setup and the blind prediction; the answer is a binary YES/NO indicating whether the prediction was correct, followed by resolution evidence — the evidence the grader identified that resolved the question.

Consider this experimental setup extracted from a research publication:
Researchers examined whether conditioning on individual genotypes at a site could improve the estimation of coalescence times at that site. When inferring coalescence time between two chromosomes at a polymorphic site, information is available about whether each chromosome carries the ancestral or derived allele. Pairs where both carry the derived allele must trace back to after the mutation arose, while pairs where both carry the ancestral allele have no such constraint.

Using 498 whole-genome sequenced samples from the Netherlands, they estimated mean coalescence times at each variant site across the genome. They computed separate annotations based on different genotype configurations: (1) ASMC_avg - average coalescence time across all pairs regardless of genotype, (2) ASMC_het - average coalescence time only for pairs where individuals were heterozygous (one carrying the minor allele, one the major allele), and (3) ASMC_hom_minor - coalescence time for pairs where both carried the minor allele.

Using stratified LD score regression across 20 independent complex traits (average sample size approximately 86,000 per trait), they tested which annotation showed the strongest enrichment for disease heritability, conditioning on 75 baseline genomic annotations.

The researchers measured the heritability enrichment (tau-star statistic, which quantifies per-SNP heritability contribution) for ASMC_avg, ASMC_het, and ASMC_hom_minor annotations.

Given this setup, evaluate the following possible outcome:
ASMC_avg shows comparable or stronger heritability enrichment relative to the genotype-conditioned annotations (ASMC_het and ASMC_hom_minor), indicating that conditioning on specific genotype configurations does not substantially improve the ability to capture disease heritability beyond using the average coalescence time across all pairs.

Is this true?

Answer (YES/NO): NO